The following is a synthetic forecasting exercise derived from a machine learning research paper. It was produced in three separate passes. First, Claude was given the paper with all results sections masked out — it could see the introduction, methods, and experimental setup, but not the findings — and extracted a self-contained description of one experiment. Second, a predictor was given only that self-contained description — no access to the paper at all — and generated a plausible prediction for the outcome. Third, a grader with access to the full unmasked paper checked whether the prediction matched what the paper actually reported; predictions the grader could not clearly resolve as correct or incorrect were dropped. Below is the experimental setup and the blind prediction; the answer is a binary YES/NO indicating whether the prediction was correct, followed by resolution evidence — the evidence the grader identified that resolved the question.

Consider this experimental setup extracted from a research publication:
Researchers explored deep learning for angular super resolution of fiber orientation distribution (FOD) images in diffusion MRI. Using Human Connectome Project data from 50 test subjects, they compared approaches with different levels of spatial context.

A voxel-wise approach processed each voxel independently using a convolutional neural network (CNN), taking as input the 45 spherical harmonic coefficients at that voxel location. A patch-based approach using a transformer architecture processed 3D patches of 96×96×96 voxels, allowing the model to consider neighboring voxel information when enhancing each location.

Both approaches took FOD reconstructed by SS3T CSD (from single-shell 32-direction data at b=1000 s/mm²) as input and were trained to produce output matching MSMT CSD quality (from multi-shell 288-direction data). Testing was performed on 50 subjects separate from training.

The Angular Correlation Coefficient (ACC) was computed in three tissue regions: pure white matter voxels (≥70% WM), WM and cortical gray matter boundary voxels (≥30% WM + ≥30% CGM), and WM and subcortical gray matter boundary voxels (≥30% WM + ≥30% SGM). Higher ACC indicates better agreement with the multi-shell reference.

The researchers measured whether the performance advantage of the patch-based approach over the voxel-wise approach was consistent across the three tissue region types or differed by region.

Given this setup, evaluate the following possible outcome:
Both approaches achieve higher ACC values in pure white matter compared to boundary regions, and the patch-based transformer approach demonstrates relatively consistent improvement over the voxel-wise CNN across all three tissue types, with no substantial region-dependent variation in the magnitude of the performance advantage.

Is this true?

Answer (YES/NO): NO